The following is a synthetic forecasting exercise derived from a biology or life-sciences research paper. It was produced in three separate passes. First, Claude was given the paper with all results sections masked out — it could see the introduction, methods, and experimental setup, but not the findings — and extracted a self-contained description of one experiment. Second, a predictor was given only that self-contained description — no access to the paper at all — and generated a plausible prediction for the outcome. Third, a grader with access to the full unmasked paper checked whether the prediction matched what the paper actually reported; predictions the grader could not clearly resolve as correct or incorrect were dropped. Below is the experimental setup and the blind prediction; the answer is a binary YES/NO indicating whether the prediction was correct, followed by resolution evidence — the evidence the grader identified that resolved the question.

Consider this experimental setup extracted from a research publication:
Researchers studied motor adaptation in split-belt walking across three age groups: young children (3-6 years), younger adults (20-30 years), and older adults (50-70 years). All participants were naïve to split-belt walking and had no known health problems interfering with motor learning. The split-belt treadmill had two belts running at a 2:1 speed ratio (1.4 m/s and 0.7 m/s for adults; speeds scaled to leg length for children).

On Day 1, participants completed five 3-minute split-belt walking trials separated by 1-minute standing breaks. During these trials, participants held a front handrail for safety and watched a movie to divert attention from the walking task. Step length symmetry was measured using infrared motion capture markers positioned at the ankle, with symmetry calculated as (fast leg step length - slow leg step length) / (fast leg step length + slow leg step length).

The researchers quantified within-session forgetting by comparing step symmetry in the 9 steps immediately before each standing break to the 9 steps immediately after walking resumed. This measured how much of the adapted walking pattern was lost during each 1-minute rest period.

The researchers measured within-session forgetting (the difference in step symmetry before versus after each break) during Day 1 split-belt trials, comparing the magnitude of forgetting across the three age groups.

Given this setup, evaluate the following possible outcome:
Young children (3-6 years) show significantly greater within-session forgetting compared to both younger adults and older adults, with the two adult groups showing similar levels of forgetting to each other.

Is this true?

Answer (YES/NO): NO